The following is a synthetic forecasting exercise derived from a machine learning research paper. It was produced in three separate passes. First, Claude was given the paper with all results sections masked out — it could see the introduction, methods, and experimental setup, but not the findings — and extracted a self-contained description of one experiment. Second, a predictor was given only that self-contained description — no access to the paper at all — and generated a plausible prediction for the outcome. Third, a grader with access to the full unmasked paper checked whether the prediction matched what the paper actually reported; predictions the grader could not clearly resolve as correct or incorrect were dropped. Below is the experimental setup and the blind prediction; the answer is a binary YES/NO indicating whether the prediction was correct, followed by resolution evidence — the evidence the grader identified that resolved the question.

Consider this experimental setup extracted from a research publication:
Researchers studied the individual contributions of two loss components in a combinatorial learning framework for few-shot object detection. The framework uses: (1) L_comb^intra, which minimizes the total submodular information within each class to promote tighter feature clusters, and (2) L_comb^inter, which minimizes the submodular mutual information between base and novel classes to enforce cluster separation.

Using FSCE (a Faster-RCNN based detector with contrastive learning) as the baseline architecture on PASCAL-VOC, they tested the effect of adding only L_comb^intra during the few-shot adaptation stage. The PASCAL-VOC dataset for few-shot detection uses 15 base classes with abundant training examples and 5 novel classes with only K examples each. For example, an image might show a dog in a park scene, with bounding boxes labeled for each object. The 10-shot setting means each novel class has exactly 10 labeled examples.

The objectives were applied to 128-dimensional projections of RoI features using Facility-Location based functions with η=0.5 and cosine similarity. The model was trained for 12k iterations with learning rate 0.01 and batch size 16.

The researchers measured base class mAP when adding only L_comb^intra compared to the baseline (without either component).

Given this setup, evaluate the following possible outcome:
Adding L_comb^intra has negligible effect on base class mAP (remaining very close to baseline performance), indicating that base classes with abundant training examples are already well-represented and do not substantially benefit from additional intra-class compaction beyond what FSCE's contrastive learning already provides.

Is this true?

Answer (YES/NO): NO